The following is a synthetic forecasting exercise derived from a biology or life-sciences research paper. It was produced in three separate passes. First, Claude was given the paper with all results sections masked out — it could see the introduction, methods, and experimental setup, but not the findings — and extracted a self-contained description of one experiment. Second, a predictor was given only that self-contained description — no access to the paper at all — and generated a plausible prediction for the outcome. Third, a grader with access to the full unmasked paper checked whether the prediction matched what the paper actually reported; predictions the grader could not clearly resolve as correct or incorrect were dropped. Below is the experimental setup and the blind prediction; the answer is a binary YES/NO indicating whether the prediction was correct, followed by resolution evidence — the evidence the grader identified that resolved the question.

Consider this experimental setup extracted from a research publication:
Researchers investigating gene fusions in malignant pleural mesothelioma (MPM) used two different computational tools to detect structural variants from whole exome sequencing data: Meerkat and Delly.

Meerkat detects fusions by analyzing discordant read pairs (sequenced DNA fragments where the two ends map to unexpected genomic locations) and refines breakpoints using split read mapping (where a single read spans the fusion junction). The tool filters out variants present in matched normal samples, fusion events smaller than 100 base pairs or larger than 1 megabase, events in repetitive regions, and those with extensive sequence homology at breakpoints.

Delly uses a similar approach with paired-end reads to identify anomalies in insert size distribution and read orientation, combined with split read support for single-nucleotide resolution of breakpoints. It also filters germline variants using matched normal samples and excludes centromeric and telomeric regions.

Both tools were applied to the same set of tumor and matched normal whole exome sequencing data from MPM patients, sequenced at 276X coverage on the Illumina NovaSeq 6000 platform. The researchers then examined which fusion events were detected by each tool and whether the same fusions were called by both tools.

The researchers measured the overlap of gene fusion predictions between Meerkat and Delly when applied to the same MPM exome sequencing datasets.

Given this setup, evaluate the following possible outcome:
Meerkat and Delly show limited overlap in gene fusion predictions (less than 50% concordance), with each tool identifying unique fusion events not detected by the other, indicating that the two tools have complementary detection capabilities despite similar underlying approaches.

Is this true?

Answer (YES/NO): NO